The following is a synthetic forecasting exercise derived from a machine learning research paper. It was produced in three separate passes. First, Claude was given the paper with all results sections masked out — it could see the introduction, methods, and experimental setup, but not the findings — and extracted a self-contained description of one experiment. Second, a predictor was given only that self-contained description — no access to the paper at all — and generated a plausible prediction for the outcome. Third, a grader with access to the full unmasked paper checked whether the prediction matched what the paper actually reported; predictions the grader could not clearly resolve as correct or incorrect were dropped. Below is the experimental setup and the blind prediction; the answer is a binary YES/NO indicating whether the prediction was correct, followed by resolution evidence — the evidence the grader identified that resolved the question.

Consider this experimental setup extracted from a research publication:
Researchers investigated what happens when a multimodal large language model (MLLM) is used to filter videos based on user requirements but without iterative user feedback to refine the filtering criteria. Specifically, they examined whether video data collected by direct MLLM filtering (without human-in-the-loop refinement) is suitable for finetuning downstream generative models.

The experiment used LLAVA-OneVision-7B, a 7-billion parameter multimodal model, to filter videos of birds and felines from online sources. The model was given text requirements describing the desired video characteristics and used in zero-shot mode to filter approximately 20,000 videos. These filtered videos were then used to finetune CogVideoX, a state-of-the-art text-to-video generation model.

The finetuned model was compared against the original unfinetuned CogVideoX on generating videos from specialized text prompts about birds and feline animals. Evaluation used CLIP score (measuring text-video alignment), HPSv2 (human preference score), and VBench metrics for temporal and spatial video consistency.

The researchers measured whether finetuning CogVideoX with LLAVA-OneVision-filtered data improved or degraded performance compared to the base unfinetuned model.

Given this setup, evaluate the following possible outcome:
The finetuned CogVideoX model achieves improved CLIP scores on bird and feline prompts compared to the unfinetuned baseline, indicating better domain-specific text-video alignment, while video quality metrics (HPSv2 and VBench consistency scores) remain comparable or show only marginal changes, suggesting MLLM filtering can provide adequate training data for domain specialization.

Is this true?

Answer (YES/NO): NO